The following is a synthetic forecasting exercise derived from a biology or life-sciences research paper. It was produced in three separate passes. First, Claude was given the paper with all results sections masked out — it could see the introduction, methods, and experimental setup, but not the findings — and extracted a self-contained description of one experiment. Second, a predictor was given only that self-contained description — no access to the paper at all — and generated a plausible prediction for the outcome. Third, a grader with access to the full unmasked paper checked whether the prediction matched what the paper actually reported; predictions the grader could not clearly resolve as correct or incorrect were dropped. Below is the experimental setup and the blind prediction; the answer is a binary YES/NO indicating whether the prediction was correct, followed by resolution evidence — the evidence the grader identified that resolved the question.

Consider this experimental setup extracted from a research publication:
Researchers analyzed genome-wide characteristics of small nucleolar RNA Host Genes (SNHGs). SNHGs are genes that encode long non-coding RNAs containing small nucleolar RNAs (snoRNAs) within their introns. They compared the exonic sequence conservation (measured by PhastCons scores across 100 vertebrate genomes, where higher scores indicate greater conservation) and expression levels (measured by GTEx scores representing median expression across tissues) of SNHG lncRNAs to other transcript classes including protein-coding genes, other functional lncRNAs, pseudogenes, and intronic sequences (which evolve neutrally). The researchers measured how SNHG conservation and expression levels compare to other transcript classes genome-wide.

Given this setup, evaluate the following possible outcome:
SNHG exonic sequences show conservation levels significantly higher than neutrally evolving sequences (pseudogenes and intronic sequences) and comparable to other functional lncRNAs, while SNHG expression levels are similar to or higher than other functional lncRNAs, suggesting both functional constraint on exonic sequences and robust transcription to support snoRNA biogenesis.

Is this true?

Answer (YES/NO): NO